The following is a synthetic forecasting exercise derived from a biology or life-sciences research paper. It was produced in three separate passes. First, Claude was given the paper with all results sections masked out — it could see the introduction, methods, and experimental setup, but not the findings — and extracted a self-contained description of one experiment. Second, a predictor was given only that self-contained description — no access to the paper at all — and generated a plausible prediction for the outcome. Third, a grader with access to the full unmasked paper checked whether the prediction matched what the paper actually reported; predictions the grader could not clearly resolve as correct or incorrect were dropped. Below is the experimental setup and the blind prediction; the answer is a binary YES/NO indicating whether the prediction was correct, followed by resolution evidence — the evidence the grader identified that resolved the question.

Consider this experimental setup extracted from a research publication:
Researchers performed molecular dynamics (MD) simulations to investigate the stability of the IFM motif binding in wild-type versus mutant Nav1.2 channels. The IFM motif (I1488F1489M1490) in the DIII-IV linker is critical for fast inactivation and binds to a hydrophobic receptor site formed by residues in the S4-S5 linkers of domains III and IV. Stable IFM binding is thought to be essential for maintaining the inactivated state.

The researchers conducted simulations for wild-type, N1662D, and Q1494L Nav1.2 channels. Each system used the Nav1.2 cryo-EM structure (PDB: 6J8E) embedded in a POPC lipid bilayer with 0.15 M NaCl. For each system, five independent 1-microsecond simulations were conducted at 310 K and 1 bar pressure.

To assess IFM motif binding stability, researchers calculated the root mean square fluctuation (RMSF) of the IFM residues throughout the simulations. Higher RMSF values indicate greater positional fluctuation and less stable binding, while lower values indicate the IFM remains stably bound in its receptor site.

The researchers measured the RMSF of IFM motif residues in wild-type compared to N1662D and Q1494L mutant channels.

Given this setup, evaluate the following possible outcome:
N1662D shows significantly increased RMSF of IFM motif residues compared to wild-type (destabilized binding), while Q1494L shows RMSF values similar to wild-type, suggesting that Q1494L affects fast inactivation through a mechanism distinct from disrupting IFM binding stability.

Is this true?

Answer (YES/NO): YES